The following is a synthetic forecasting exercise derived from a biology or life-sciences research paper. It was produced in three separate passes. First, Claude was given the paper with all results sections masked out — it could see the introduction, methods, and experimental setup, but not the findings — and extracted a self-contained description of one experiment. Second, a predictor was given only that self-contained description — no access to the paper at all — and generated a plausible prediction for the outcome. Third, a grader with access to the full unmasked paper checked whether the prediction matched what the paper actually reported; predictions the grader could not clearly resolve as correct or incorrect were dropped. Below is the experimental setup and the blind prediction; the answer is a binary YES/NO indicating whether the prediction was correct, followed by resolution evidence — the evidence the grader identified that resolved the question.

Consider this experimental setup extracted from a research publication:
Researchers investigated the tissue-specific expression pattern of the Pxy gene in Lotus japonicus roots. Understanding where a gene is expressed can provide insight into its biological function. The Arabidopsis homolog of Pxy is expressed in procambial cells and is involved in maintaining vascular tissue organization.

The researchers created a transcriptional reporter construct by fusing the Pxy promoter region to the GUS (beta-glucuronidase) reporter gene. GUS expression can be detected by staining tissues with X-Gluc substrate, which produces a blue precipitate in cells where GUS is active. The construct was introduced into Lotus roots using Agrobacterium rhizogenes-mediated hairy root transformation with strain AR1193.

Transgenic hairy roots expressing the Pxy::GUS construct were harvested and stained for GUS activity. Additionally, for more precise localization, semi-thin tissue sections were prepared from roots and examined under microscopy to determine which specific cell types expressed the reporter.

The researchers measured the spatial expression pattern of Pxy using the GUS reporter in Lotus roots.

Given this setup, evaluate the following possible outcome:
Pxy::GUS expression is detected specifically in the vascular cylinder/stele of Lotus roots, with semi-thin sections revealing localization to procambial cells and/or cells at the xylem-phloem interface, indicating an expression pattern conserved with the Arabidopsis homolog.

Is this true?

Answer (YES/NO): NO